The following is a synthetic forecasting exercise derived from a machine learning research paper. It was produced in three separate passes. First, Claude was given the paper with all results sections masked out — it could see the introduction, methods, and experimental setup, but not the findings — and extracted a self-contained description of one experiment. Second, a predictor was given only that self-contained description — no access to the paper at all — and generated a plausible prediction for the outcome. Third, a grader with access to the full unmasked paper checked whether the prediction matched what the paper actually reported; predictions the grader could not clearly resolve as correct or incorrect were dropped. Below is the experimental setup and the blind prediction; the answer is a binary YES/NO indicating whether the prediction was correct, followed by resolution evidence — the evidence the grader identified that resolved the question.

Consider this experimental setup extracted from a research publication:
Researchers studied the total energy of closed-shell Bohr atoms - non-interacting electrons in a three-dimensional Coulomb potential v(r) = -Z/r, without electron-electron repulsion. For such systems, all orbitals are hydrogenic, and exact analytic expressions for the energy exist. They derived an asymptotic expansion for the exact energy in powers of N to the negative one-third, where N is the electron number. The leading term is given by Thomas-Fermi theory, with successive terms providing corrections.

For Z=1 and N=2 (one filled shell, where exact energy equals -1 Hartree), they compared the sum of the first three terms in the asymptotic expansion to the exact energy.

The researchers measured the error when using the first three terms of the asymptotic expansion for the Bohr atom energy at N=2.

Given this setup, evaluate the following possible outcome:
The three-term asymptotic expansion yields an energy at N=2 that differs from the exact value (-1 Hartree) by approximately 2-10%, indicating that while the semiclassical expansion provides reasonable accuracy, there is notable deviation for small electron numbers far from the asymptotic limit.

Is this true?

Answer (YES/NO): NO